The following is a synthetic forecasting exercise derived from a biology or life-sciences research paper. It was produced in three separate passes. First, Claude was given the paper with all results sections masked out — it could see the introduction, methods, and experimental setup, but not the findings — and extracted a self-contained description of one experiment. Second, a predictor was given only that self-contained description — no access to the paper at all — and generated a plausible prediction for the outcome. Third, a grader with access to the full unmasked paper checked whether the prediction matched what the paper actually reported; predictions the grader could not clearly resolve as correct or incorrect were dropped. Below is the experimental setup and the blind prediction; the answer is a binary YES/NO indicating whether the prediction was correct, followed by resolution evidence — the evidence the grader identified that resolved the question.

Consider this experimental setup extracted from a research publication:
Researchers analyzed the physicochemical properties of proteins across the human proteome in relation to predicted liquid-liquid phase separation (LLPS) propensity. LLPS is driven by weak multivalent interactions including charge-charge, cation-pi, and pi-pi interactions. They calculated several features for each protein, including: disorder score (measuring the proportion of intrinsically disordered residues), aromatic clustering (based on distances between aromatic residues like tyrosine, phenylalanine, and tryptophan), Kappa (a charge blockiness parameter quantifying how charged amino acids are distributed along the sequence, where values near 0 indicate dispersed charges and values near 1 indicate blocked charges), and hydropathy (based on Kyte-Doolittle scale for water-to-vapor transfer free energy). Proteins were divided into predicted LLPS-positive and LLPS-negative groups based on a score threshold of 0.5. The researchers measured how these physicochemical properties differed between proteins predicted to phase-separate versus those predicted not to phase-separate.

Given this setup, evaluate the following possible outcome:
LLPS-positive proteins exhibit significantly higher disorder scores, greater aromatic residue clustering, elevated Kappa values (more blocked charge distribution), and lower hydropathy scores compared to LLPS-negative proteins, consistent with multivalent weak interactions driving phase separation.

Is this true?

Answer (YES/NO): NO